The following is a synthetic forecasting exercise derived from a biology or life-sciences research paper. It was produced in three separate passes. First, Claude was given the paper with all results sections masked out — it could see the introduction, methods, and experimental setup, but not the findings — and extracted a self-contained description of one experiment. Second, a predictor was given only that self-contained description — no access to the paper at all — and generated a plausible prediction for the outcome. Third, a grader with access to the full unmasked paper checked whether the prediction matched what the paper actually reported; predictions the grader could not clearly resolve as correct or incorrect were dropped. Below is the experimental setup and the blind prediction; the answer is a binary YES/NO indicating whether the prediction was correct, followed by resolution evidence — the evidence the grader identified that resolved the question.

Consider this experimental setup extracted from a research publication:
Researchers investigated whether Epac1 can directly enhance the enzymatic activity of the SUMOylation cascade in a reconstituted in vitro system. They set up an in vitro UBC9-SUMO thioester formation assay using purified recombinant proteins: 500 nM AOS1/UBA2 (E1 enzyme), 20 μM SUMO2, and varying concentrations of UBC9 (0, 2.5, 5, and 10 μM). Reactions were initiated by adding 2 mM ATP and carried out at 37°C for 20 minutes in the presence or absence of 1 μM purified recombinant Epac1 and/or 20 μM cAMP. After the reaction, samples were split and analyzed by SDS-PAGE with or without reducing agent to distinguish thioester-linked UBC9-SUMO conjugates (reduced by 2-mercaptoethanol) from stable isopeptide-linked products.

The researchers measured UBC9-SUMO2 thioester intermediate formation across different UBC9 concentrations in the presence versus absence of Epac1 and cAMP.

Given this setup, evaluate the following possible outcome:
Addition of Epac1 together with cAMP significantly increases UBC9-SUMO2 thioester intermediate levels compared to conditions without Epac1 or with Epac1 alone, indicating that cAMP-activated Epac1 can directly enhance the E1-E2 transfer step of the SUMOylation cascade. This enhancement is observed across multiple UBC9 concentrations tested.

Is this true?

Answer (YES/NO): NO